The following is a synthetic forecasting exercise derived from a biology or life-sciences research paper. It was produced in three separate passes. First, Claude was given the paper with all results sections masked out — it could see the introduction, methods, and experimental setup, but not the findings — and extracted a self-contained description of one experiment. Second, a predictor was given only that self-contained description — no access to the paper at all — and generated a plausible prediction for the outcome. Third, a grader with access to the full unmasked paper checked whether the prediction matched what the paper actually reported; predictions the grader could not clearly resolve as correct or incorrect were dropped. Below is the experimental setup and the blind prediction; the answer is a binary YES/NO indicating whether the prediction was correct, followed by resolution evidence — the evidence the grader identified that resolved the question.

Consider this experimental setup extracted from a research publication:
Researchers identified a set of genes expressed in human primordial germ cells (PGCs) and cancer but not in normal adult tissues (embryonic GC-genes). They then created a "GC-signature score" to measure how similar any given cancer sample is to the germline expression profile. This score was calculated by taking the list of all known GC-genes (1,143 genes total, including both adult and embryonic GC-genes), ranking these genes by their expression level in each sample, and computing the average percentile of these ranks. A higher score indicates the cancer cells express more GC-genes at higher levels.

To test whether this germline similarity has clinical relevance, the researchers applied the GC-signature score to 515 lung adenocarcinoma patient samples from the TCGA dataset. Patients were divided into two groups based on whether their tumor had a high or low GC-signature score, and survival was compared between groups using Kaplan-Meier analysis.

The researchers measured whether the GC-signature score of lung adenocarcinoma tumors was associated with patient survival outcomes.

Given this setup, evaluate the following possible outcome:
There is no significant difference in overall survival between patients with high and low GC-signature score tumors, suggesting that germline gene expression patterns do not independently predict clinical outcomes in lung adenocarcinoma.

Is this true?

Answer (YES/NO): NO